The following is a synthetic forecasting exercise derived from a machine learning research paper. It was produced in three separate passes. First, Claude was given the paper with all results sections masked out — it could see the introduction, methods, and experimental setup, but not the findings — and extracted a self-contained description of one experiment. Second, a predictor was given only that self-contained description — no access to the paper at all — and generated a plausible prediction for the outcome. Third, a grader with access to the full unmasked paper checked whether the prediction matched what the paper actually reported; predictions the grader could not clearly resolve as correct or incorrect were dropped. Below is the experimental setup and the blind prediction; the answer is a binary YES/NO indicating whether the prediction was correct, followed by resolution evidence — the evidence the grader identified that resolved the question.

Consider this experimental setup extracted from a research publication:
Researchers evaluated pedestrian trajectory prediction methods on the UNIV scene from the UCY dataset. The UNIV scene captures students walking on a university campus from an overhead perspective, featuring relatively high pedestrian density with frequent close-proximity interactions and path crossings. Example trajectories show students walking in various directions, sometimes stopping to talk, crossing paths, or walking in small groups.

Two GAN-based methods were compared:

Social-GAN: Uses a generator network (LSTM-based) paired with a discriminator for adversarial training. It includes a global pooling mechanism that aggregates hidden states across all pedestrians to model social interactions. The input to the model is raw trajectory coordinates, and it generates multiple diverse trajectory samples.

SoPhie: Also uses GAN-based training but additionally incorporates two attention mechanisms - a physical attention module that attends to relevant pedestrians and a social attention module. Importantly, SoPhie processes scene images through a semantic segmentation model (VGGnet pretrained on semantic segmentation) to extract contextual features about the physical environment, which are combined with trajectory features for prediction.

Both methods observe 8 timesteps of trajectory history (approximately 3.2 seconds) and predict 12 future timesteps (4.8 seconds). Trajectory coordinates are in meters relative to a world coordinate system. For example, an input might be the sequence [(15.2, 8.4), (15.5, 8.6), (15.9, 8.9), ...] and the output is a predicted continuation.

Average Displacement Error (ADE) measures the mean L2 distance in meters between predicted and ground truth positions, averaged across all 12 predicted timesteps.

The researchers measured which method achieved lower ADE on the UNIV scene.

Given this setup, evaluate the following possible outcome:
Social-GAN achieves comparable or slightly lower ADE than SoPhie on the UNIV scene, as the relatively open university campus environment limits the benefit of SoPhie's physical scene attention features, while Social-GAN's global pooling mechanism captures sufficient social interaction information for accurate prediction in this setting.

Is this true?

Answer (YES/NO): NO